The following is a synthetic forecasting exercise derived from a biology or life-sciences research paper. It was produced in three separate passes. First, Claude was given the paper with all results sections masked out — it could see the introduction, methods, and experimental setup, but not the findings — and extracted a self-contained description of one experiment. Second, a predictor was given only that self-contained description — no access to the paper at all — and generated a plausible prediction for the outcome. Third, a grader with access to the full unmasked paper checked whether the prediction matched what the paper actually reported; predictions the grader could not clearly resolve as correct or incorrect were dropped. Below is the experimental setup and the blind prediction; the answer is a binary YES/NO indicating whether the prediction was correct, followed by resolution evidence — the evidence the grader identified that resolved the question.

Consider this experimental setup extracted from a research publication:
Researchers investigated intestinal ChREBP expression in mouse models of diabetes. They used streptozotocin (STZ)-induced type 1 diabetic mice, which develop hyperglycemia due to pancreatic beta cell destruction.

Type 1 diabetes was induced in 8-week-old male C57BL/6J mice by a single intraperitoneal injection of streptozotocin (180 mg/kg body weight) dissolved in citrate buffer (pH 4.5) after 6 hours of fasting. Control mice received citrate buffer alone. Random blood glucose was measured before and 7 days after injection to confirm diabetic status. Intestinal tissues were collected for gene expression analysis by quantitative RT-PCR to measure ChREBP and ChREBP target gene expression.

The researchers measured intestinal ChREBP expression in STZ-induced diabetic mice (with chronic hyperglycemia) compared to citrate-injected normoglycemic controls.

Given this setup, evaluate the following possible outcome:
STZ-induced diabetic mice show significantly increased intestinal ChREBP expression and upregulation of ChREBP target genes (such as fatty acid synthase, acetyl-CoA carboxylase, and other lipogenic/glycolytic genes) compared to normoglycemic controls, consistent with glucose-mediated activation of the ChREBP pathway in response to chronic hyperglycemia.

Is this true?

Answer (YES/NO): NO